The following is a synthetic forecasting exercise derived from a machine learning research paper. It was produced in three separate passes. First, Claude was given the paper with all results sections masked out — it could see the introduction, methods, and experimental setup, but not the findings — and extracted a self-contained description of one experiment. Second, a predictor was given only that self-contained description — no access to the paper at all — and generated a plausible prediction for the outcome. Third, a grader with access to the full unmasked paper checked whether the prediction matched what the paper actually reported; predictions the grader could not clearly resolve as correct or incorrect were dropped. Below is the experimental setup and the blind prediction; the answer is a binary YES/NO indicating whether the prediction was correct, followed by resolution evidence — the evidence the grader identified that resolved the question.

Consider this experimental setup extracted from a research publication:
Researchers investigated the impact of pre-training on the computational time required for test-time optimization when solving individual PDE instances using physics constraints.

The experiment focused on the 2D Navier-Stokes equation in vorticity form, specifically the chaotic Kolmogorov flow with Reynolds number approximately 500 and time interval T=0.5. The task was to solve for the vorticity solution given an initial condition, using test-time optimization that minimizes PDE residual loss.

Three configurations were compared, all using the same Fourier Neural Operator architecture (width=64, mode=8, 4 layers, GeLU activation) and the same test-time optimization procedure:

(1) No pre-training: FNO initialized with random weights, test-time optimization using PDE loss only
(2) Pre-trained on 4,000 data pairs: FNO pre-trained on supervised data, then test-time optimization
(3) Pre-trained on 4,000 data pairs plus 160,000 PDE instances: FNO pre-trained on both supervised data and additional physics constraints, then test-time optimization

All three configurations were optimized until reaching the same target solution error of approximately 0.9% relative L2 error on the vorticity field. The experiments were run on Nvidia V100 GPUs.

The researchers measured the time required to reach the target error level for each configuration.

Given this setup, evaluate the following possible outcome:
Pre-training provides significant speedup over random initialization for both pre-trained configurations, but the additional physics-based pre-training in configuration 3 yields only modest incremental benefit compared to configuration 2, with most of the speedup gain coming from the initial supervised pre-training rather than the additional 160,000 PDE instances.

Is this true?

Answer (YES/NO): NO